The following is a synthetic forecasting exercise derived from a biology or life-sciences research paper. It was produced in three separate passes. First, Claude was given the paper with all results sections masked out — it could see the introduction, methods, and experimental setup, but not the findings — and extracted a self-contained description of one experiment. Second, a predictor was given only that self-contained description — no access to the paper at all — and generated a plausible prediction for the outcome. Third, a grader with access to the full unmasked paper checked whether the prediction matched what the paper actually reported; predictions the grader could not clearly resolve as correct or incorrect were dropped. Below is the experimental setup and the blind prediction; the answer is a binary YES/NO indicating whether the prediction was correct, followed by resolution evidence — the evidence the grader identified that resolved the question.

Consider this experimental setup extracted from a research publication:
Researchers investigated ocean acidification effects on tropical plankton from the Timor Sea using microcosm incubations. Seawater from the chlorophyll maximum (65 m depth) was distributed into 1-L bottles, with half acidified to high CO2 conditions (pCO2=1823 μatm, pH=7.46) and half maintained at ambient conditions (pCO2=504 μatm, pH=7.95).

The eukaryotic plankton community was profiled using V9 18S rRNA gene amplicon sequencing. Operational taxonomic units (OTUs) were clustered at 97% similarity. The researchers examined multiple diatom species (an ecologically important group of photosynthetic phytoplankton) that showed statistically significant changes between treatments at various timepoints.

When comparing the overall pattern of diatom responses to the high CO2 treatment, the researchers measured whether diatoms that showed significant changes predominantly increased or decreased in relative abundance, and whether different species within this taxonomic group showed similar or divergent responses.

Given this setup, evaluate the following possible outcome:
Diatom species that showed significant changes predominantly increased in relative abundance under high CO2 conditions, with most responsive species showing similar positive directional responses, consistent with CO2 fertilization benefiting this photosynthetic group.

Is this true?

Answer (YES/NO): NO